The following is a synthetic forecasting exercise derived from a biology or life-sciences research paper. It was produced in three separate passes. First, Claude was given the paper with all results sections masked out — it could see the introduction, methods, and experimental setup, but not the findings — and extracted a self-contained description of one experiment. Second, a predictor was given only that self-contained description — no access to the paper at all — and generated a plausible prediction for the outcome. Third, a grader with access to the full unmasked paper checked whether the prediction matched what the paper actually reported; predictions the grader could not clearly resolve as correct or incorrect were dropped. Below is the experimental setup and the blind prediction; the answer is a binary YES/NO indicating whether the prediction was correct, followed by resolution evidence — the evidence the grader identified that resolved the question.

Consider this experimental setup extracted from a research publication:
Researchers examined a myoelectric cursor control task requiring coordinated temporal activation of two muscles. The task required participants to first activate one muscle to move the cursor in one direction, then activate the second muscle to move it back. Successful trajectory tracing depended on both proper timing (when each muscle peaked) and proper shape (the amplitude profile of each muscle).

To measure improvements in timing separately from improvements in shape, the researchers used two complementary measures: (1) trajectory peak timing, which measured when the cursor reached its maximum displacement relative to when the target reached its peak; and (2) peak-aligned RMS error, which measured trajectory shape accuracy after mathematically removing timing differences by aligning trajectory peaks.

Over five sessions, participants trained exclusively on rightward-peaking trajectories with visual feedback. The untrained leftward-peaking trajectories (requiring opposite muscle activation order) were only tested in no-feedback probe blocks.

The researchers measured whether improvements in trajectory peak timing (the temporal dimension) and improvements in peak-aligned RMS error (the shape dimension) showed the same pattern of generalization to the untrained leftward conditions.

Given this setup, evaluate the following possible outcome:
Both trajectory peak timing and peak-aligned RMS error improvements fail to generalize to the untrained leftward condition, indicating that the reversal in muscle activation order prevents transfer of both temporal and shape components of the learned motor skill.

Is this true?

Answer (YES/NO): NO